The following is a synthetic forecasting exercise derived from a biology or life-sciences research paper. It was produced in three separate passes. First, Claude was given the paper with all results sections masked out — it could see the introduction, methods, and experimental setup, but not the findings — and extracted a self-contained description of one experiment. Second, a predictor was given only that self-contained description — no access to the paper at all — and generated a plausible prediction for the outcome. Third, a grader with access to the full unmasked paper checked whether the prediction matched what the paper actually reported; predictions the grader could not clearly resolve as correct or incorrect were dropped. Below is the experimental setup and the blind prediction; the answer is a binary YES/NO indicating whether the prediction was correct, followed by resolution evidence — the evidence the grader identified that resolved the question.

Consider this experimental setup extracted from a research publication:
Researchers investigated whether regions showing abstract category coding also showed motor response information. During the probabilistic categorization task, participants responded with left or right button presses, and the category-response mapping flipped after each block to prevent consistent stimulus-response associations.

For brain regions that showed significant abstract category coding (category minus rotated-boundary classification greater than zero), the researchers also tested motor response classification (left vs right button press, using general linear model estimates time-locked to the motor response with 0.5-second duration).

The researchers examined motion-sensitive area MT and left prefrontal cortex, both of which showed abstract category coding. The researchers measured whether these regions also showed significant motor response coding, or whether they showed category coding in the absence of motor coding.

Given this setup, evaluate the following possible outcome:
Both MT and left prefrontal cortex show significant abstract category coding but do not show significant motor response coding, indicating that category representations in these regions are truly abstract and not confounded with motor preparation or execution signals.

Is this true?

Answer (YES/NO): YES